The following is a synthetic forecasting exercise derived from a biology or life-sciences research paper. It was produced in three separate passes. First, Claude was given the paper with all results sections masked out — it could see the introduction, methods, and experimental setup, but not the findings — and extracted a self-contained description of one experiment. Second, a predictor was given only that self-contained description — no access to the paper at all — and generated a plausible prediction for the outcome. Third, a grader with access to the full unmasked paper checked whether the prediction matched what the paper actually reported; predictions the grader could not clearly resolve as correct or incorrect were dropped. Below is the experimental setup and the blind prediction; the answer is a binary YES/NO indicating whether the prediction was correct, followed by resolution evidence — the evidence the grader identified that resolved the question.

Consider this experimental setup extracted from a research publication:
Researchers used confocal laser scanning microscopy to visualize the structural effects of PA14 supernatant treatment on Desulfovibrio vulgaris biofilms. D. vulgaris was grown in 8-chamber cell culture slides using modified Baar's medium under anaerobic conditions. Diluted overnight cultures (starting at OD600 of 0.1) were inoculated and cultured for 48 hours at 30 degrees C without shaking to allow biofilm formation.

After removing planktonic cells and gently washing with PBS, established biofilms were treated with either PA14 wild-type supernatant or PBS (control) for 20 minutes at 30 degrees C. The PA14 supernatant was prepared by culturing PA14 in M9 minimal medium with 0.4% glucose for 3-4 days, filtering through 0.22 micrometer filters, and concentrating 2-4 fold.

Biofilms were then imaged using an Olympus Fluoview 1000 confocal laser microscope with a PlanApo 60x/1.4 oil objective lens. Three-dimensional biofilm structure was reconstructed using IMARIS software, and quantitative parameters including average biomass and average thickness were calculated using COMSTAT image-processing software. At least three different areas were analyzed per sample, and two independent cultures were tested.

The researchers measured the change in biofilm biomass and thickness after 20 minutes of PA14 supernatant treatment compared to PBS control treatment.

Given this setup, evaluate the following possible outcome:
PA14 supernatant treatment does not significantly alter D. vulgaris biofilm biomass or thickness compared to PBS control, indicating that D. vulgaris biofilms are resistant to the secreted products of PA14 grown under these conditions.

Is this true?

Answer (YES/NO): NO